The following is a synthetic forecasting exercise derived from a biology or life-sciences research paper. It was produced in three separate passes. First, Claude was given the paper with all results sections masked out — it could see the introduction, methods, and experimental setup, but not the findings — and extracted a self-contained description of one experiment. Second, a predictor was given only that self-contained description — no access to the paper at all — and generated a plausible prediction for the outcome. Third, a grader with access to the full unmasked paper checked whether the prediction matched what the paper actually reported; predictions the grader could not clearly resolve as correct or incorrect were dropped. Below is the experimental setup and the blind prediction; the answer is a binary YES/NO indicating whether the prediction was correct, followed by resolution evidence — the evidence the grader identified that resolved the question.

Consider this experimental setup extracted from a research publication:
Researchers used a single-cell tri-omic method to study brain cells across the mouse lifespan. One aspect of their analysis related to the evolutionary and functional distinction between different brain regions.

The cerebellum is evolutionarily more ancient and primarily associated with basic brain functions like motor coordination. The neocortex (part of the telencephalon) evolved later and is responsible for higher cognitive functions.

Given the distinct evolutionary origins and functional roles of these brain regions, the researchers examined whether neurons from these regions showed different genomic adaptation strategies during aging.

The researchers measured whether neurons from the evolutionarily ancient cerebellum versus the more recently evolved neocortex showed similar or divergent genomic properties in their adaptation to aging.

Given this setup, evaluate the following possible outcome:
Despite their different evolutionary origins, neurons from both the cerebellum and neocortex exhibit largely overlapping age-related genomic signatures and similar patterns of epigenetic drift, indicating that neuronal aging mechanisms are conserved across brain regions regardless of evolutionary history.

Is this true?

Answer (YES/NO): NO